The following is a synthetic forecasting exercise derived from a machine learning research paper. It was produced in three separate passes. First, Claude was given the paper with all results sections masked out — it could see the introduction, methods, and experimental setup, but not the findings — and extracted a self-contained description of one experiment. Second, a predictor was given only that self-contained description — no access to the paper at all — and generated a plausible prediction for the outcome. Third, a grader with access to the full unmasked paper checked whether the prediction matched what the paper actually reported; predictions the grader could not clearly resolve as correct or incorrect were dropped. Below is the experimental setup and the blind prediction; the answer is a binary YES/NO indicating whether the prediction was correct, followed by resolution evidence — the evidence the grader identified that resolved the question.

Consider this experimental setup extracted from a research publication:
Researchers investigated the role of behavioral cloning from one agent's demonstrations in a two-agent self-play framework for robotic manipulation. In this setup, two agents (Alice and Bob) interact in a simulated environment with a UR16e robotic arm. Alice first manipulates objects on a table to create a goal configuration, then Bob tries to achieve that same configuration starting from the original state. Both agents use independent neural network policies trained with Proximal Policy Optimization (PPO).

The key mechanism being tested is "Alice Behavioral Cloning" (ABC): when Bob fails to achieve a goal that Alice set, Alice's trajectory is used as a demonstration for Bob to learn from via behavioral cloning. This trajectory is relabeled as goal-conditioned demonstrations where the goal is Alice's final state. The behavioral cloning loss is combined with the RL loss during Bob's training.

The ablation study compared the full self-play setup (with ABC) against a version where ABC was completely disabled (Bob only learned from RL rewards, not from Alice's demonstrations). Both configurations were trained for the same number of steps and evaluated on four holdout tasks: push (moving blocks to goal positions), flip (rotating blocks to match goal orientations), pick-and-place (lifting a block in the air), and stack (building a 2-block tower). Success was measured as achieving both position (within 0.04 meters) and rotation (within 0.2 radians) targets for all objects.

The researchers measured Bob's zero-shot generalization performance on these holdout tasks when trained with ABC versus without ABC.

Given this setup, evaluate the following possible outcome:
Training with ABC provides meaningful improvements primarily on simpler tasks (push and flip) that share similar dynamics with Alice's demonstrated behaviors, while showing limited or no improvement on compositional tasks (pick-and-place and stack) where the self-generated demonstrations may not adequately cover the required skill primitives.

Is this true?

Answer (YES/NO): NO